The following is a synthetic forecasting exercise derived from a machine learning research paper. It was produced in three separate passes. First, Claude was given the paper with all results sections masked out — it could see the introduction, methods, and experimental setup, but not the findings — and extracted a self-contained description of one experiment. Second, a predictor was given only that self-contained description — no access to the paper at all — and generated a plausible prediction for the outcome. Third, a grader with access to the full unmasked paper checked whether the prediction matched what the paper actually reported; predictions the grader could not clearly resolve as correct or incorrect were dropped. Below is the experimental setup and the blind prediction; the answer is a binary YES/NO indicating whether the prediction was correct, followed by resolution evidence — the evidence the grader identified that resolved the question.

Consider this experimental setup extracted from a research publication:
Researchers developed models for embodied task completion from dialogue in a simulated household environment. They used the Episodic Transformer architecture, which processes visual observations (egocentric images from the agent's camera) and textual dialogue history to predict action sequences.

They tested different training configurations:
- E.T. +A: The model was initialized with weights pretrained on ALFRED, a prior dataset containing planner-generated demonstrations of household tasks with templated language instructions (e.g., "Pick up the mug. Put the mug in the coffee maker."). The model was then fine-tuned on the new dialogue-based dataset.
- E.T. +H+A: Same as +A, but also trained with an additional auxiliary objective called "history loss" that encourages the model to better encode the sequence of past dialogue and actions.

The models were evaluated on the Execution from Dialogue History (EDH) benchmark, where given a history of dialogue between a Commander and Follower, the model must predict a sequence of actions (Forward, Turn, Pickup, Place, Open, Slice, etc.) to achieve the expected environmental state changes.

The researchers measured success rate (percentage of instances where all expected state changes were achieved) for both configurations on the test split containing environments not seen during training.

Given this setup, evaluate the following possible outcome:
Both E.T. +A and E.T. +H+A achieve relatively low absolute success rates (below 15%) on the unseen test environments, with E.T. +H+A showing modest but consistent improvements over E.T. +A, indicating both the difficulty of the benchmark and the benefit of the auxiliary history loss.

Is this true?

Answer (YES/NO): NO